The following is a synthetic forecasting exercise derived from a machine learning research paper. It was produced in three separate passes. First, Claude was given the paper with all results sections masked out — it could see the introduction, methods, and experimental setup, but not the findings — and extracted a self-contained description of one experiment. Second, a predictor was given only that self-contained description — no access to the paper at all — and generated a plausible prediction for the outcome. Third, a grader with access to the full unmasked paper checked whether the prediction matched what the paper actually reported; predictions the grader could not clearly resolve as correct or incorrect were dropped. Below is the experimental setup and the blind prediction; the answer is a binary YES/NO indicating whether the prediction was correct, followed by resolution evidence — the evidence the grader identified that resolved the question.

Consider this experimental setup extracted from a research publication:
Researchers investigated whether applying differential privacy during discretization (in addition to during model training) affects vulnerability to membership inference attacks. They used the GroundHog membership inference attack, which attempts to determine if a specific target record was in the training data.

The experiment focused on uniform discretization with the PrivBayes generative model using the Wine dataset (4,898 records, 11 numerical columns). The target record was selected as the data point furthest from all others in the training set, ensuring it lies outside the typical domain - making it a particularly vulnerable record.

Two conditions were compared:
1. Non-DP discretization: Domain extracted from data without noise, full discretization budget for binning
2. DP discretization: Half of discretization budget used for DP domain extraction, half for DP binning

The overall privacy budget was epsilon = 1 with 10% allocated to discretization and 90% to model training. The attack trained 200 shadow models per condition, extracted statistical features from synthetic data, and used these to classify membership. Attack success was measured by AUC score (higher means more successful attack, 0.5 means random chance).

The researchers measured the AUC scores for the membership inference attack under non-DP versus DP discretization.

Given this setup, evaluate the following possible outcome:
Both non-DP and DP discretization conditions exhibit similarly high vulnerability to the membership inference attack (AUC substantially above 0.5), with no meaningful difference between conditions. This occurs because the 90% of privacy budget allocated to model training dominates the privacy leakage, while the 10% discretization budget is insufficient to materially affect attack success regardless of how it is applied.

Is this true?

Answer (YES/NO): NO